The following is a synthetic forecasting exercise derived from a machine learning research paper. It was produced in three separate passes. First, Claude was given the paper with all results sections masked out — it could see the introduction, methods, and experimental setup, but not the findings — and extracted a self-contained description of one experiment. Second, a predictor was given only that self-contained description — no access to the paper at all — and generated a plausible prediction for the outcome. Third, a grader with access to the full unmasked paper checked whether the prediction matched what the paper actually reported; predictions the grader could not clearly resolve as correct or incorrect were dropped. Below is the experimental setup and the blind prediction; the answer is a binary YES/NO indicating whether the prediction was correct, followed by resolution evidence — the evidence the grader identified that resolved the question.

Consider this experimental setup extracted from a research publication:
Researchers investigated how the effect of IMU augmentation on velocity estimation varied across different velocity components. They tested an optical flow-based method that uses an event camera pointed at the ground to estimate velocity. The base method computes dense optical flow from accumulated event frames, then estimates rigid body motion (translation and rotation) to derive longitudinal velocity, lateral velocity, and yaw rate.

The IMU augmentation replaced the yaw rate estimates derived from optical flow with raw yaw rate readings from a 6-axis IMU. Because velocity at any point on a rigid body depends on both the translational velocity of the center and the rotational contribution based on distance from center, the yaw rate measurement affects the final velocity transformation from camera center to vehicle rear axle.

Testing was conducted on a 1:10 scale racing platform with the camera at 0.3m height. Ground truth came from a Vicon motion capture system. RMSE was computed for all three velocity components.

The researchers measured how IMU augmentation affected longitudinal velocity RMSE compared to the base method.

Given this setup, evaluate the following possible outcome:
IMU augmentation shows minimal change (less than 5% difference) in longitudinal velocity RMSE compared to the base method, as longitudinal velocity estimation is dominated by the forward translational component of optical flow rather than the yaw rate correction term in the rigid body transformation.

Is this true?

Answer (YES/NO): YES